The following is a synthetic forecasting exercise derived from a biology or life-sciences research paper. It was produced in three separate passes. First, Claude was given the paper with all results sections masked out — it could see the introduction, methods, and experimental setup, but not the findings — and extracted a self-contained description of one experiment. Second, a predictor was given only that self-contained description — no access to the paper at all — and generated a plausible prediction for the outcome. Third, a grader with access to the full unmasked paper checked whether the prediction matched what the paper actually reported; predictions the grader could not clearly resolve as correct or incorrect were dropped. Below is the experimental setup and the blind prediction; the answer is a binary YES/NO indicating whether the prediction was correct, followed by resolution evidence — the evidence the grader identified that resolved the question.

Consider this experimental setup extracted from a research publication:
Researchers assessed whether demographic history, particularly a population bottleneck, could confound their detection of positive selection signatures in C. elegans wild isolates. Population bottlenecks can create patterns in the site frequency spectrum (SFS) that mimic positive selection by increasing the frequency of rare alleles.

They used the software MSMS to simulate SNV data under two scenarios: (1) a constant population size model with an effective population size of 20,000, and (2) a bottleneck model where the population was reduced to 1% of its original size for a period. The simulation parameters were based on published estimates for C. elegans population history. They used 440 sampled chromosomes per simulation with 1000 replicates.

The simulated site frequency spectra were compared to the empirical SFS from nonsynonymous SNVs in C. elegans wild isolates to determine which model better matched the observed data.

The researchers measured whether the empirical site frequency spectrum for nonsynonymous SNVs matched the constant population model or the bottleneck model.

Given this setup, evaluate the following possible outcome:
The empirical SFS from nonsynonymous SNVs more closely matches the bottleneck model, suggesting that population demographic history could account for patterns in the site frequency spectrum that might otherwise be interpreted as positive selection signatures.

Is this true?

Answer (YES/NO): NO